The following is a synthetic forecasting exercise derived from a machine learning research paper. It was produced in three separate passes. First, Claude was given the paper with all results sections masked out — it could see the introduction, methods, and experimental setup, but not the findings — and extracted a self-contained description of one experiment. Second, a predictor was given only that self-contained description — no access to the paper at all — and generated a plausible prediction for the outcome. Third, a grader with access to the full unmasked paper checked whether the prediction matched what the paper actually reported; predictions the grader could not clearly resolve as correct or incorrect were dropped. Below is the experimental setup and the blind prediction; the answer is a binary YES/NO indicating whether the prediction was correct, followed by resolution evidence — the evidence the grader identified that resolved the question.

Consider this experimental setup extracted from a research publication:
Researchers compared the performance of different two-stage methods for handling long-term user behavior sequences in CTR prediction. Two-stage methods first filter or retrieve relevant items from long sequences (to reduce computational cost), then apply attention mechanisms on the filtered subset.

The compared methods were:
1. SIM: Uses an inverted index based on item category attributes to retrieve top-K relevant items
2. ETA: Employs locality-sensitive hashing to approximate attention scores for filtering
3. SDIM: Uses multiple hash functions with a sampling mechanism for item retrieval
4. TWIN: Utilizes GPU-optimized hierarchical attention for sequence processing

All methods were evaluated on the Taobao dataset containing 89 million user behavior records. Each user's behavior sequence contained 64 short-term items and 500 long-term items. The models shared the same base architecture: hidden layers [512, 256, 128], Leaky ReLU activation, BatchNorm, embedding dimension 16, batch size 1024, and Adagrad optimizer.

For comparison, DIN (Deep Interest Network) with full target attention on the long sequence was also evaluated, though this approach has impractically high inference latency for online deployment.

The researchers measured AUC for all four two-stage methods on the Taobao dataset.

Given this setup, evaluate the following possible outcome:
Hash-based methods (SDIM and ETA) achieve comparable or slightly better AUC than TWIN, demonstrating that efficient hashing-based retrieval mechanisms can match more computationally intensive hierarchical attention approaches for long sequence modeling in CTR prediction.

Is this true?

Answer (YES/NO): NO